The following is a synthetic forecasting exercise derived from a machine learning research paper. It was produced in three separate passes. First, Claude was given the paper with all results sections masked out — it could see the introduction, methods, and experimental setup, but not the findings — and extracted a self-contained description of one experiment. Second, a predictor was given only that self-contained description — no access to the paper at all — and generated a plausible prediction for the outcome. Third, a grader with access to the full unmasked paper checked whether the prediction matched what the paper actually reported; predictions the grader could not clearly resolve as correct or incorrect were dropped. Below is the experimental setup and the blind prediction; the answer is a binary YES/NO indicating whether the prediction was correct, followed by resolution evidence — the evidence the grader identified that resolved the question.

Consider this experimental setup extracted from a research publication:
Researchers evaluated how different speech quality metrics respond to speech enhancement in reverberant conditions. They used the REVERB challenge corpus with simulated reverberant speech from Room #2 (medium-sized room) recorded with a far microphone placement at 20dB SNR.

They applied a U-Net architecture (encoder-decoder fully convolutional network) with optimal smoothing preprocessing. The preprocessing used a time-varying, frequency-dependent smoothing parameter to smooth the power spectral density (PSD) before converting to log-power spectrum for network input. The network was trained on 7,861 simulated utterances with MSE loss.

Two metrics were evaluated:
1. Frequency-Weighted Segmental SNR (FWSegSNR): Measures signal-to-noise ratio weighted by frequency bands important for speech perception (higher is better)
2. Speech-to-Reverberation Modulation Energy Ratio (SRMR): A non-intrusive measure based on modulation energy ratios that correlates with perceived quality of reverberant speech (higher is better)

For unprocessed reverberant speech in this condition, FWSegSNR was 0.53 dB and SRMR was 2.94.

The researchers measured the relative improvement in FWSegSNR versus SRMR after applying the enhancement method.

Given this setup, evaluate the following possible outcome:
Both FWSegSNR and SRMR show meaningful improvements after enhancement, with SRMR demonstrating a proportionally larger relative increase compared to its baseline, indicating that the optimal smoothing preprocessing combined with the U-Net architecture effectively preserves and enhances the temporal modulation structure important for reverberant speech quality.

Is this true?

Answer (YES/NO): NO